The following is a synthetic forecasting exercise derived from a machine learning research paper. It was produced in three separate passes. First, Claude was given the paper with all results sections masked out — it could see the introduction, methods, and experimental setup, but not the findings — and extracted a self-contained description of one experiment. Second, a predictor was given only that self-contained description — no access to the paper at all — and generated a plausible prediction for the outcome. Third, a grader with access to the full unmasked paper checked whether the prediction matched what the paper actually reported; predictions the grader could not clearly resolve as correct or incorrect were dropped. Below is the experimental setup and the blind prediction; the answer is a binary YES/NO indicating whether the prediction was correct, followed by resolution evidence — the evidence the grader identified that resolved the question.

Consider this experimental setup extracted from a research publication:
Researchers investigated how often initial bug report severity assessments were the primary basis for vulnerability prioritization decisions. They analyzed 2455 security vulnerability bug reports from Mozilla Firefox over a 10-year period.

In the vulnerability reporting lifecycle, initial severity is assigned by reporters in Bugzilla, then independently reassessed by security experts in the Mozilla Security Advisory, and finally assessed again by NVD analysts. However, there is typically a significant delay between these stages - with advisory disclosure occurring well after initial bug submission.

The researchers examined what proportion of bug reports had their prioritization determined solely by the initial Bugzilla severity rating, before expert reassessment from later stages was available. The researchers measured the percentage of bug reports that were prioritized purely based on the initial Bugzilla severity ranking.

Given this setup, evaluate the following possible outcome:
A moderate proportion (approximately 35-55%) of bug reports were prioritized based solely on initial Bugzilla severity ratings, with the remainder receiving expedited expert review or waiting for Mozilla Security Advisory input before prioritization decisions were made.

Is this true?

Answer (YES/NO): NO